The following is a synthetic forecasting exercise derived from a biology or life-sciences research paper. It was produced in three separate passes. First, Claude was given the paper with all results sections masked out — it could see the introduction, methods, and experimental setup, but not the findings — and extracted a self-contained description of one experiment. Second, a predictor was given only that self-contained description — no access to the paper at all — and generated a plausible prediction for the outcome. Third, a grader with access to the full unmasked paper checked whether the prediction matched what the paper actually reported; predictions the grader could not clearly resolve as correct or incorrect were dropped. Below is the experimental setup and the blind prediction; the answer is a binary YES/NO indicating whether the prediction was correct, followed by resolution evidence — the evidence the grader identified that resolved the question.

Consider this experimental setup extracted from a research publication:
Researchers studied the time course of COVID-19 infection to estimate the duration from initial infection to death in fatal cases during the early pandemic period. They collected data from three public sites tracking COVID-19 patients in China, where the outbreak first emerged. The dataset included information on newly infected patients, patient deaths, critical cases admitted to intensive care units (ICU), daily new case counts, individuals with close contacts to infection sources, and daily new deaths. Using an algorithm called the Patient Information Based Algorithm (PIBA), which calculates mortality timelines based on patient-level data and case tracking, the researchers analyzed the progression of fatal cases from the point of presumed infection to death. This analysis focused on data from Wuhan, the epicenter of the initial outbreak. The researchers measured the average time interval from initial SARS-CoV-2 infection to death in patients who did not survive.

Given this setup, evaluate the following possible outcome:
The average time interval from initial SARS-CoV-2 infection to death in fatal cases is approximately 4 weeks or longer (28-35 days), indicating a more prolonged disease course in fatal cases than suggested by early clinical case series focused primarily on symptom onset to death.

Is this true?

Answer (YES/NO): NO